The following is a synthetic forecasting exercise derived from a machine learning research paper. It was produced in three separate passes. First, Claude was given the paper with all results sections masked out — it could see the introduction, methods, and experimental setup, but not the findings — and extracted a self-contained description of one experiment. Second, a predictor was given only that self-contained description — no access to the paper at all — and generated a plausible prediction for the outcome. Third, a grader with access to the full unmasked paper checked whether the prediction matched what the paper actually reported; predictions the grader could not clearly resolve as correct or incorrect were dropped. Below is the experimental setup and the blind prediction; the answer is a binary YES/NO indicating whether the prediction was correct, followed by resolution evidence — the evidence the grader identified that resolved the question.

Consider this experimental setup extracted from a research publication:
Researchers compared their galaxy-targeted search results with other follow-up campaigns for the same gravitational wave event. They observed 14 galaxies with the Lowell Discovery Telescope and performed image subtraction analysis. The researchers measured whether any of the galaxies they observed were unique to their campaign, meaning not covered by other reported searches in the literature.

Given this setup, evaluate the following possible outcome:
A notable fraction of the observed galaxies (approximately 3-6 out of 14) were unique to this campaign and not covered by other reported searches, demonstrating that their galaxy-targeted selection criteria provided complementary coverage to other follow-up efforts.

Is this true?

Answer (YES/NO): YES